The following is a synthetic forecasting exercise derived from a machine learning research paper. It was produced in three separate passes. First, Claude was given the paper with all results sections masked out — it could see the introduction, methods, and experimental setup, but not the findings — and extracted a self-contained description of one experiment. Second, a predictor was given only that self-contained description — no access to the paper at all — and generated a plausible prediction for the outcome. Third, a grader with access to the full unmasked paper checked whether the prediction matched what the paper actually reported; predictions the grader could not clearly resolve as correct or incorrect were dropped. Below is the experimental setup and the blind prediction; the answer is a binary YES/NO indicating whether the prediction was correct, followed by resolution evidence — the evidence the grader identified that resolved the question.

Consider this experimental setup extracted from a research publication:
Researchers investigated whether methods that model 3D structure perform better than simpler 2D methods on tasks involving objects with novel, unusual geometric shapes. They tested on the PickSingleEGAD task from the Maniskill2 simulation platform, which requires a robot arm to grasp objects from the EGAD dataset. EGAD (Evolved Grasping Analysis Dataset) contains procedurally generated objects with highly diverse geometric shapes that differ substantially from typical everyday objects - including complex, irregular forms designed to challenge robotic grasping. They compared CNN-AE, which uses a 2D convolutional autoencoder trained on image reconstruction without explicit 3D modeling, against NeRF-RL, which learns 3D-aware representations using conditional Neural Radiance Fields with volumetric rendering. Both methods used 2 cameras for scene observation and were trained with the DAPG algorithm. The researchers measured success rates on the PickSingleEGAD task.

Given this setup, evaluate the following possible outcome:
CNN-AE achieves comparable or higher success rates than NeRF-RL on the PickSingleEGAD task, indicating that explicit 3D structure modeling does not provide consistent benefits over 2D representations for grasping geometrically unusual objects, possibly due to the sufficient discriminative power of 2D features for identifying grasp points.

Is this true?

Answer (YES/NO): YES